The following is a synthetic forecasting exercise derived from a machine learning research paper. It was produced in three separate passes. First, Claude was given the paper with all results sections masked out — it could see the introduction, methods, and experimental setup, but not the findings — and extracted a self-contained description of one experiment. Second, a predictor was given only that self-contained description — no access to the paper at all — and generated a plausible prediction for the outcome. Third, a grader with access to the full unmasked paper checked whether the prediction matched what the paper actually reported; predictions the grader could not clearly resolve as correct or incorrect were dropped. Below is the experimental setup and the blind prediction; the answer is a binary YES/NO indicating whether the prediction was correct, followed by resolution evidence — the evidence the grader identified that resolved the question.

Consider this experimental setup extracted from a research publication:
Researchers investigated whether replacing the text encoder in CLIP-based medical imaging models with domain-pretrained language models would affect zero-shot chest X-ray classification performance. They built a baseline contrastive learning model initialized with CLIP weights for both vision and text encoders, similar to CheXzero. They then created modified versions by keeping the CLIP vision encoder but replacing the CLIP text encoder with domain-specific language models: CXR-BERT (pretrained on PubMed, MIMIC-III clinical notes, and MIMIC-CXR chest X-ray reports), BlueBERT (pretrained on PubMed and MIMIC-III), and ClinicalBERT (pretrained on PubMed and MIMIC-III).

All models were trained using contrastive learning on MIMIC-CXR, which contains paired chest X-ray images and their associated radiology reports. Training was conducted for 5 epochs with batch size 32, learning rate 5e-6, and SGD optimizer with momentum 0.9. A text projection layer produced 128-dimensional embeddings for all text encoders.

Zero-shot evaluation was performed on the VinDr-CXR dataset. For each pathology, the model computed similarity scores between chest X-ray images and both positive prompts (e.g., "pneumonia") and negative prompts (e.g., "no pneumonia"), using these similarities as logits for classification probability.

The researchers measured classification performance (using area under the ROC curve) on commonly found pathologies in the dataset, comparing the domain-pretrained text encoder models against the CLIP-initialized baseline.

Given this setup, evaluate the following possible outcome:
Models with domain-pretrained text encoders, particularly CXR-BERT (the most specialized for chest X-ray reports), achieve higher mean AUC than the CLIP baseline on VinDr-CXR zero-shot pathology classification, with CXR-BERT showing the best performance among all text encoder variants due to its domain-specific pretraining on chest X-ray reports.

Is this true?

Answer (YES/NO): NO